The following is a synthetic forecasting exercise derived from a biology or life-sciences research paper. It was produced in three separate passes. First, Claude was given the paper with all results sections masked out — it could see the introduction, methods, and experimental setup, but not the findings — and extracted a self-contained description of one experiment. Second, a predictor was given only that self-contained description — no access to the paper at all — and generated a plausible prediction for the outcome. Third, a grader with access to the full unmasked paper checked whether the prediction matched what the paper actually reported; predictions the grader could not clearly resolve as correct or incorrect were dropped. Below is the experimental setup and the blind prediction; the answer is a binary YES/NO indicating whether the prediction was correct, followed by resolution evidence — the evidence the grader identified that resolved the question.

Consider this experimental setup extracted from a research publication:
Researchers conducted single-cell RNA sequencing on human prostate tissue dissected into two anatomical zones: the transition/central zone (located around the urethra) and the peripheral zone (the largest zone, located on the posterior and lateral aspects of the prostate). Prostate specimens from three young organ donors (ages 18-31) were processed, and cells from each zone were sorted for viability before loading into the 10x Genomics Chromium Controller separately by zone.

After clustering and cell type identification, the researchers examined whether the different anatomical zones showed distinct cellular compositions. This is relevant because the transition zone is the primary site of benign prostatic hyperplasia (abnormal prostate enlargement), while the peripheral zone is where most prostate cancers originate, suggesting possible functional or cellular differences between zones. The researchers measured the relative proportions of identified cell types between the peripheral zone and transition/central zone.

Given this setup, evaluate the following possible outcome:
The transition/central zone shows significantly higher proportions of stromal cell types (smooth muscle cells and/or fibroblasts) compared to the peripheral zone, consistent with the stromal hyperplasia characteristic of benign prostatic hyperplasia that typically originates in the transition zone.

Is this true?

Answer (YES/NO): NO